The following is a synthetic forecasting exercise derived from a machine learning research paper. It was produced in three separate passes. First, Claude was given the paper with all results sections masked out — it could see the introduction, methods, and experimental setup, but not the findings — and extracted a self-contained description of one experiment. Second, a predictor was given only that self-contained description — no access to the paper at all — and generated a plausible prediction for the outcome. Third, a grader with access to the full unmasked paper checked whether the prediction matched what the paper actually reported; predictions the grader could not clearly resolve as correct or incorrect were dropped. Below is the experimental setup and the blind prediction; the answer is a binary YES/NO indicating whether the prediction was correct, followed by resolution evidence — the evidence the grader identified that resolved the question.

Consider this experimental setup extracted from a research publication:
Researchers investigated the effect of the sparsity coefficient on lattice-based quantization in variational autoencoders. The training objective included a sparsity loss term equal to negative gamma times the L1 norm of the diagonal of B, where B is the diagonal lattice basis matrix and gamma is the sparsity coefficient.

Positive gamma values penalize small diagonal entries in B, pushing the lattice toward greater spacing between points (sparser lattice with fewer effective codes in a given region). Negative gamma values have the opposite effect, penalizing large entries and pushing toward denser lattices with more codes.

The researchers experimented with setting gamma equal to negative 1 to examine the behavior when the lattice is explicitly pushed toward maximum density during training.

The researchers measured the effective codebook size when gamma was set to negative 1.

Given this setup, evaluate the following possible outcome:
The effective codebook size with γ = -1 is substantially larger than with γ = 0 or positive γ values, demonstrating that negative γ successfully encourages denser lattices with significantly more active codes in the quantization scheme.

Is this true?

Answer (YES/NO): YES